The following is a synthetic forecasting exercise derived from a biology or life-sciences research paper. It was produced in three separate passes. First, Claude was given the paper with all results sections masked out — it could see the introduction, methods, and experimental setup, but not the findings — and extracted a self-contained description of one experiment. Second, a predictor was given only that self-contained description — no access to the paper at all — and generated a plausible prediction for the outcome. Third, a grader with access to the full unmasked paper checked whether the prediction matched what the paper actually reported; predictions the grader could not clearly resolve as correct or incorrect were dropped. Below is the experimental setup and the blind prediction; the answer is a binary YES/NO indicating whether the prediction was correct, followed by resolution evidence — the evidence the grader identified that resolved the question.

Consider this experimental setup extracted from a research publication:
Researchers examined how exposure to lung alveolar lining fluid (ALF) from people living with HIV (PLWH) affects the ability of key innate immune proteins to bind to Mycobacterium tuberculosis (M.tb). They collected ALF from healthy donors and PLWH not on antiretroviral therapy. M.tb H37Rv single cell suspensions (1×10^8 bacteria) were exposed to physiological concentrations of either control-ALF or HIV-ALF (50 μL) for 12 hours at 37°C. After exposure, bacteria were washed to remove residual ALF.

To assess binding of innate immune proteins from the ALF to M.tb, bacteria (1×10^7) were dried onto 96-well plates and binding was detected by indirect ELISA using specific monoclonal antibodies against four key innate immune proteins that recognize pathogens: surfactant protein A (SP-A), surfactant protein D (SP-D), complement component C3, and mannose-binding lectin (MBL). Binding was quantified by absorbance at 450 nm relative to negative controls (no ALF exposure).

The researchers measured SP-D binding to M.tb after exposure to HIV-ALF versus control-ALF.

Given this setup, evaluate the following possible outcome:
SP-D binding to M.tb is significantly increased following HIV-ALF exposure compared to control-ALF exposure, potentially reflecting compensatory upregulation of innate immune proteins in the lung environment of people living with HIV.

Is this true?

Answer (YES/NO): NO